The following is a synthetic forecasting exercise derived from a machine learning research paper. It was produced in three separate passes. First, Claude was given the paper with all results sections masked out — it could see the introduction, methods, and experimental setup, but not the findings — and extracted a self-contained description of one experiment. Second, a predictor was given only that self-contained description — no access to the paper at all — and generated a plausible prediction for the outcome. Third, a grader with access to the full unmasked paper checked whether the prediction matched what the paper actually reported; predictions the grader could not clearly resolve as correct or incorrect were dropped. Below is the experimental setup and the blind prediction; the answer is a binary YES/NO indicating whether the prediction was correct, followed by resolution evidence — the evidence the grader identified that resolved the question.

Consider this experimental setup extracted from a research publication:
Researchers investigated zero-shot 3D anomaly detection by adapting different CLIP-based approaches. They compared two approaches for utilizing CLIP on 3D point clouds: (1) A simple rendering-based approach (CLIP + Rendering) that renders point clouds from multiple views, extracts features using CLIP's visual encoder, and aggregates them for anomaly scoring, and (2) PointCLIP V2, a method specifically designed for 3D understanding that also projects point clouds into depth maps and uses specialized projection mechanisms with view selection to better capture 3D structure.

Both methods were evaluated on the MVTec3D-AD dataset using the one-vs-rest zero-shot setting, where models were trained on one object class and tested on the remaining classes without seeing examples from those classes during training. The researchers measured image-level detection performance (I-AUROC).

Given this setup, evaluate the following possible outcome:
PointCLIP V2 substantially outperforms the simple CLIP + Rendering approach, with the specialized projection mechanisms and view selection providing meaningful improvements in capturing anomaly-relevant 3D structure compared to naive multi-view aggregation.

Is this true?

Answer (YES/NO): NO